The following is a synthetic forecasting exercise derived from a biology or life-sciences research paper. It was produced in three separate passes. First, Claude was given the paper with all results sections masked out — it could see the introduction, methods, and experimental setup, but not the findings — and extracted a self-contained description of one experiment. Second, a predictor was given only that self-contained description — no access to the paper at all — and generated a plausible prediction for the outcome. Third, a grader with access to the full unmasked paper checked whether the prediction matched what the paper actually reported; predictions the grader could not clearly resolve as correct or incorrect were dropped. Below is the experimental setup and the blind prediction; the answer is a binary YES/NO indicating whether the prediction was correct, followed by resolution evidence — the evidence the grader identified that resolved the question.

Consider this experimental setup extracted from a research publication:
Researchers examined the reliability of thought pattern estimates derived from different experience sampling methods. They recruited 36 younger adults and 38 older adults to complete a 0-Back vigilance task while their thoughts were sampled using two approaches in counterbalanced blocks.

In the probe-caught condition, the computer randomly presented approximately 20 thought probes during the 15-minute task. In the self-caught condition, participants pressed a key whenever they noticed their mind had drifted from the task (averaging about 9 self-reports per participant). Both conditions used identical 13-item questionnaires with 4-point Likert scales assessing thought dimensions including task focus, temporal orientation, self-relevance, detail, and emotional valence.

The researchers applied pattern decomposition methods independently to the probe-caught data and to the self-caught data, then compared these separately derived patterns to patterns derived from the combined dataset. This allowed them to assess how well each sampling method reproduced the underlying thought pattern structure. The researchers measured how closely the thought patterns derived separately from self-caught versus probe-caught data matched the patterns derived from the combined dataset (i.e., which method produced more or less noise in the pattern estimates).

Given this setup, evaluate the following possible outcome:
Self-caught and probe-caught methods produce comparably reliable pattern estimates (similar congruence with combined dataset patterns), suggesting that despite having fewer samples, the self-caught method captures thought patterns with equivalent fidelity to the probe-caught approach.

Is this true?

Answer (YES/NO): NO